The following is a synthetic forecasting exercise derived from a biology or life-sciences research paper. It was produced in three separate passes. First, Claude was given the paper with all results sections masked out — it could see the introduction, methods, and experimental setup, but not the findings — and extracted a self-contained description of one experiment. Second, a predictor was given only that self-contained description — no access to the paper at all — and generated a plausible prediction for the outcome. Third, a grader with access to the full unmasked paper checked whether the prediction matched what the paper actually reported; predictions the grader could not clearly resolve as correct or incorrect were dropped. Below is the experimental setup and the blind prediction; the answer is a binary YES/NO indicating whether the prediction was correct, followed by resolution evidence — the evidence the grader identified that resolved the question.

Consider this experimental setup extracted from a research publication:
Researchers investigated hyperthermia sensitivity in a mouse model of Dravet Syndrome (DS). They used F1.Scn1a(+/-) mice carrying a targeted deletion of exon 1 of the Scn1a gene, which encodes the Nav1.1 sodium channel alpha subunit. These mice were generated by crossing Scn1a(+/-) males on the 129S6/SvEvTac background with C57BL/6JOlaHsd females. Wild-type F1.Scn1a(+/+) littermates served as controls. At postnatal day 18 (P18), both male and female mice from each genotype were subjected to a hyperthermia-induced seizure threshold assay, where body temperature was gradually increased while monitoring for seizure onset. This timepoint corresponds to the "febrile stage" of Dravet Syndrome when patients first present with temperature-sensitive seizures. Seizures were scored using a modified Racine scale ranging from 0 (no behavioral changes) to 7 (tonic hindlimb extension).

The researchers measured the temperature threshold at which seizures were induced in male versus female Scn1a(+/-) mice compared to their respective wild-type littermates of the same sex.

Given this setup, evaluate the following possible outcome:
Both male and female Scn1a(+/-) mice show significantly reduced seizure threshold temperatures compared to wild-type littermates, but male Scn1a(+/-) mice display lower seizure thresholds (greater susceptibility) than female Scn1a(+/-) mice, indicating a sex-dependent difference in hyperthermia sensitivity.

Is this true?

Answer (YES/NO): NO